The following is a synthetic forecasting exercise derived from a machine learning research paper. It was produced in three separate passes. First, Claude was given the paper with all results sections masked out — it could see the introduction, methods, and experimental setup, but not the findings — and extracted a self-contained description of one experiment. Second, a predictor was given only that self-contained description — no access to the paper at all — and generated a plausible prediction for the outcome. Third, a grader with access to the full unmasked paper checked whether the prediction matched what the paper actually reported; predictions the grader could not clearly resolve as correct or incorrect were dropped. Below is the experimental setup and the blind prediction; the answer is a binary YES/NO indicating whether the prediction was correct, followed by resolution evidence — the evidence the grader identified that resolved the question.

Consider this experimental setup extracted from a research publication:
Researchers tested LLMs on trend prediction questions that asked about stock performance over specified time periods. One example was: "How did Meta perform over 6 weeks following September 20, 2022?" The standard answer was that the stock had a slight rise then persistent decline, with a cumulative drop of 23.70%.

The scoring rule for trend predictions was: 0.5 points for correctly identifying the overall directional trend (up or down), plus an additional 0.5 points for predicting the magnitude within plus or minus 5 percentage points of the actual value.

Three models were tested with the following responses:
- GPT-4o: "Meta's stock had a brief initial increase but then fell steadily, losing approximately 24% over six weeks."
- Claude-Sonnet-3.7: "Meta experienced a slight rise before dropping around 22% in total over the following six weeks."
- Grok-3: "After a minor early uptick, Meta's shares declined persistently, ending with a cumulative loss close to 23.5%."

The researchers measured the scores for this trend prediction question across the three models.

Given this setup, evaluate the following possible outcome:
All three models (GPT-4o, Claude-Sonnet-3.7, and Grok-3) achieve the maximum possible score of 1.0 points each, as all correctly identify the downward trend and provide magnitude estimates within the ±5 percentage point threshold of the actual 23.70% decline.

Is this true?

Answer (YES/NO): YES